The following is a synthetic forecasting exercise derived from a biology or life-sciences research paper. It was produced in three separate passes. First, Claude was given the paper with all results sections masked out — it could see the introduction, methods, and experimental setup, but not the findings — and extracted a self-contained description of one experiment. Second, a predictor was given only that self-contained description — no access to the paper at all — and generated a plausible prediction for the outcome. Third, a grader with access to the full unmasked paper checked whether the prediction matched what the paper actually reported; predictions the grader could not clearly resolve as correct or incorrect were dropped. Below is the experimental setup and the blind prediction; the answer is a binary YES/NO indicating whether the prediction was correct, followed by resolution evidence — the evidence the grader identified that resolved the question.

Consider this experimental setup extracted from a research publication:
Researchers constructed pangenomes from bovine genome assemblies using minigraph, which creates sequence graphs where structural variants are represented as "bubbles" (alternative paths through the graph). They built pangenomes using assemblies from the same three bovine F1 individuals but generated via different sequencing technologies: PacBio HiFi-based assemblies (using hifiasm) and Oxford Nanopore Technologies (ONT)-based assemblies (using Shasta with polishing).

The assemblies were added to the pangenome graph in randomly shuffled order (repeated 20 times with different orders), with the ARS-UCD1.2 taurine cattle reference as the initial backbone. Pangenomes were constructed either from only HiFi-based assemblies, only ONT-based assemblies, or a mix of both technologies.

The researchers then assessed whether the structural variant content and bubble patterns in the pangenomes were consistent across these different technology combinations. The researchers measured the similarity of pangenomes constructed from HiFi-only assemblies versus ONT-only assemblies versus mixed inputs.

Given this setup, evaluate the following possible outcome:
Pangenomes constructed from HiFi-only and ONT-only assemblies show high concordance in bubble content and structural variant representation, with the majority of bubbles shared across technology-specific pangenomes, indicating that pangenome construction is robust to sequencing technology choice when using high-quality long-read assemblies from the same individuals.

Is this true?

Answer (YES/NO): YES